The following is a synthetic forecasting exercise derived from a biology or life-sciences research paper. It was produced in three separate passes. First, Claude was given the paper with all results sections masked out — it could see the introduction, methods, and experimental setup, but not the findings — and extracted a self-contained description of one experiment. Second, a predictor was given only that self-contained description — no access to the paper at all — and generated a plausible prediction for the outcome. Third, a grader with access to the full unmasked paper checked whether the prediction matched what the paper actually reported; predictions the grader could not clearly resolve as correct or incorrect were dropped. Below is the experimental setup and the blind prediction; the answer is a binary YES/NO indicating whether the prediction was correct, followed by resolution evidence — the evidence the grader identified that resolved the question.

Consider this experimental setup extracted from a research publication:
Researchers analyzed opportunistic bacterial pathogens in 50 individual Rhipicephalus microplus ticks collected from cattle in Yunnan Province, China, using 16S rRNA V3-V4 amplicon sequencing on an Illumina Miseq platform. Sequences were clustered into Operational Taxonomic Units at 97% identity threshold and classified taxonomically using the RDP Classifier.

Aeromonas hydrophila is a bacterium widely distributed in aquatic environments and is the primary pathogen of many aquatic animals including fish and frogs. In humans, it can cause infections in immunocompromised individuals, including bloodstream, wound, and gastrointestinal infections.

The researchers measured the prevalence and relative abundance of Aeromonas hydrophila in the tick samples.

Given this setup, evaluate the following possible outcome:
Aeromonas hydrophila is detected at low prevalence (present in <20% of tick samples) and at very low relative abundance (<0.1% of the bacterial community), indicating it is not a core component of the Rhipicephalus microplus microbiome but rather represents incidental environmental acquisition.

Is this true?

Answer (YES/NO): NO